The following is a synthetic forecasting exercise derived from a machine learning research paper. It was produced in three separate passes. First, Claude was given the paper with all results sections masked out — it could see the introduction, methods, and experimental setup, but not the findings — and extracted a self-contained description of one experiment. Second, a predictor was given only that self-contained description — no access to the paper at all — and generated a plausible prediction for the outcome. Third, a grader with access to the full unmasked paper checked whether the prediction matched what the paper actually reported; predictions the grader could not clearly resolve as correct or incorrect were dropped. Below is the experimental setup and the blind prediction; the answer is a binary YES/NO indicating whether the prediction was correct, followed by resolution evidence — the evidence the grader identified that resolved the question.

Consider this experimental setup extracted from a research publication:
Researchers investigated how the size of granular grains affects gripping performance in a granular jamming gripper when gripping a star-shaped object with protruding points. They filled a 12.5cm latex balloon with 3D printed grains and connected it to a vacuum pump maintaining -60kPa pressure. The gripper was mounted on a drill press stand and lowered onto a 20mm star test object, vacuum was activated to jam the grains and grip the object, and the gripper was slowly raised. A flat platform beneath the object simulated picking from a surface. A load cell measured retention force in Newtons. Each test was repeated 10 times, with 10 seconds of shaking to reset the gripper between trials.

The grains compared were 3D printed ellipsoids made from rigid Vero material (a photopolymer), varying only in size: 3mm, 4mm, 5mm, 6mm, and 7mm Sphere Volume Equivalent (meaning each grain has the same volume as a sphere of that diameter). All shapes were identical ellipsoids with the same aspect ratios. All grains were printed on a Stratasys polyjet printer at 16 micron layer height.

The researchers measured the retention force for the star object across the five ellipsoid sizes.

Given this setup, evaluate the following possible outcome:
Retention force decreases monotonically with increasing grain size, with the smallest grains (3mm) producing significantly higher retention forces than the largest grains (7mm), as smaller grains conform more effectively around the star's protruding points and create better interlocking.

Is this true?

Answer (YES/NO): NO